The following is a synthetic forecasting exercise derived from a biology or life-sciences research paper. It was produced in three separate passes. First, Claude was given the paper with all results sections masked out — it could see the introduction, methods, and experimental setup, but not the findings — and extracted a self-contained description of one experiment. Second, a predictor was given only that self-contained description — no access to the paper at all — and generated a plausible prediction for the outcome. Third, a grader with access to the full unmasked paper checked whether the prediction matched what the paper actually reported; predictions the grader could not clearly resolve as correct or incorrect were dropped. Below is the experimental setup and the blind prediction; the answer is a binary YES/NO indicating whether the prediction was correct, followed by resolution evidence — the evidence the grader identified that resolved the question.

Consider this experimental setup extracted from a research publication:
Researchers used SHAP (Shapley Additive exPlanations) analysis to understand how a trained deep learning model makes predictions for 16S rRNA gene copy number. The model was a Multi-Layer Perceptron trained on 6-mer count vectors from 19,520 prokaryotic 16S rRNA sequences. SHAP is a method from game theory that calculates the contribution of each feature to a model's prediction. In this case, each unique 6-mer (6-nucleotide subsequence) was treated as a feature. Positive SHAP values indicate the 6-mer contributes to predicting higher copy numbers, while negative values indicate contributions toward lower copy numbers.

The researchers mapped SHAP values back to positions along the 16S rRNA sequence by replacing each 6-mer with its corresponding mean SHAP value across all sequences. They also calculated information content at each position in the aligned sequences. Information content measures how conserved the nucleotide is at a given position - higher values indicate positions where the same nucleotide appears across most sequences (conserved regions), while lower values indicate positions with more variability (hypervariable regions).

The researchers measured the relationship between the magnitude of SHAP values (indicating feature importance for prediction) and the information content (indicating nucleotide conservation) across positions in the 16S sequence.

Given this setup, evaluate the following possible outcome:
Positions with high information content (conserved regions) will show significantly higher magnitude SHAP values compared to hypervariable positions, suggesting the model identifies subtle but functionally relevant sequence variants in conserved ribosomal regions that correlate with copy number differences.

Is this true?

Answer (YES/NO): NO